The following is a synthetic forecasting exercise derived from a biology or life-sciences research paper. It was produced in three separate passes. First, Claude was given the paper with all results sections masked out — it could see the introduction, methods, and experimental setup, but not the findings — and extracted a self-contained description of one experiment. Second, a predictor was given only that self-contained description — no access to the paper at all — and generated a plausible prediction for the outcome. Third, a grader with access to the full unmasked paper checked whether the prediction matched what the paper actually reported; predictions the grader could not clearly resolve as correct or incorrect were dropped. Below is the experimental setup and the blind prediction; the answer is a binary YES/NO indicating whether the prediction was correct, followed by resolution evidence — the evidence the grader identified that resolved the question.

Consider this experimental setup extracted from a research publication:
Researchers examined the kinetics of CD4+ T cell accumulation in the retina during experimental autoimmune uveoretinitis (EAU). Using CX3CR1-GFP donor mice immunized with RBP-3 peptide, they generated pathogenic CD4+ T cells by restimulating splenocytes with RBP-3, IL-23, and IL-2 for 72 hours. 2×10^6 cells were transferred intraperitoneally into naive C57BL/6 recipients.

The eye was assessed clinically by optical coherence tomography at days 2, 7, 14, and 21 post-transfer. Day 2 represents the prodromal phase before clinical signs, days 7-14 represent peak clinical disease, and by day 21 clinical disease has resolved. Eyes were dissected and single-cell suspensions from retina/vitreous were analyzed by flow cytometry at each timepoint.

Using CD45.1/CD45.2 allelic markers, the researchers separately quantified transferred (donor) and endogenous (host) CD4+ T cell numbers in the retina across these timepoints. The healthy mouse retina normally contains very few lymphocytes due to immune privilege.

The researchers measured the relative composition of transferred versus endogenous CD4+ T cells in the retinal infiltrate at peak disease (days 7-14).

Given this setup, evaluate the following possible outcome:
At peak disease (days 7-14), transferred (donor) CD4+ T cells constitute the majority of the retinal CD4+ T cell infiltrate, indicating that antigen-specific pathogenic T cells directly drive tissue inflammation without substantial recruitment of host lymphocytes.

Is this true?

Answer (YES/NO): NO